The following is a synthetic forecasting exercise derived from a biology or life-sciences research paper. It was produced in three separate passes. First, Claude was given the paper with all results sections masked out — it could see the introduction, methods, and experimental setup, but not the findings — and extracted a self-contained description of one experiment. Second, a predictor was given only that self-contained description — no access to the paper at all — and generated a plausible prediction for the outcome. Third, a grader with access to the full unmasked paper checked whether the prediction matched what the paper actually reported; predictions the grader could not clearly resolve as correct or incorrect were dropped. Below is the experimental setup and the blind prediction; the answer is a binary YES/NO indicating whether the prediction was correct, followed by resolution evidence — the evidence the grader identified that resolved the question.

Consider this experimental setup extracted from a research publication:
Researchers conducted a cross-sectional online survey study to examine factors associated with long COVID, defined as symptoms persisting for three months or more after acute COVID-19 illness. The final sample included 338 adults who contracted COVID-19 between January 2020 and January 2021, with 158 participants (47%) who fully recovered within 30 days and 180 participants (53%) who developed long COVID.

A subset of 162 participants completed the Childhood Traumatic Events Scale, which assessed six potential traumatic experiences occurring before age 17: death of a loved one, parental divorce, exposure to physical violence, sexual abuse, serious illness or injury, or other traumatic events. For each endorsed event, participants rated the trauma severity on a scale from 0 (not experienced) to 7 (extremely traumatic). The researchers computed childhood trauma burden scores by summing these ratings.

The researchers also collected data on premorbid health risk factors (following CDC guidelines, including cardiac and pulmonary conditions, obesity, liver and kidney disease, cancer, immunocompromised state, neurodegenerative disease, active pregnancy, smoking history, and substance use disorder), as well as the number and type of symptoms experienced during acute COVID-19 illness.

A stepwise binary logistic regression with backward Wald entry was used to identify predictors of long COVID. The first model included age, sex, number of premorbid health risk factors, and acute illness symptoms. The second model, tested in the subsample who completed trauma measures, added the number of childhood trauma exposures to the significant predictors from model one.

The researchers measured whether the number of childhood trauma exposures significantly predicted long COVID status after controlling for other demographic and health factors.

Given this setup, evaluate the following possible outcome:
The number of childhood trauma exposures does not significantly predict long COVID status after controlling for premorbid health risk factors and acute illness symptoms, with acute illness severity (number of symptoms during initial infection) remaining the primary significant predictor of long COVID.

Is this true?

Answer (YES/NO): NO